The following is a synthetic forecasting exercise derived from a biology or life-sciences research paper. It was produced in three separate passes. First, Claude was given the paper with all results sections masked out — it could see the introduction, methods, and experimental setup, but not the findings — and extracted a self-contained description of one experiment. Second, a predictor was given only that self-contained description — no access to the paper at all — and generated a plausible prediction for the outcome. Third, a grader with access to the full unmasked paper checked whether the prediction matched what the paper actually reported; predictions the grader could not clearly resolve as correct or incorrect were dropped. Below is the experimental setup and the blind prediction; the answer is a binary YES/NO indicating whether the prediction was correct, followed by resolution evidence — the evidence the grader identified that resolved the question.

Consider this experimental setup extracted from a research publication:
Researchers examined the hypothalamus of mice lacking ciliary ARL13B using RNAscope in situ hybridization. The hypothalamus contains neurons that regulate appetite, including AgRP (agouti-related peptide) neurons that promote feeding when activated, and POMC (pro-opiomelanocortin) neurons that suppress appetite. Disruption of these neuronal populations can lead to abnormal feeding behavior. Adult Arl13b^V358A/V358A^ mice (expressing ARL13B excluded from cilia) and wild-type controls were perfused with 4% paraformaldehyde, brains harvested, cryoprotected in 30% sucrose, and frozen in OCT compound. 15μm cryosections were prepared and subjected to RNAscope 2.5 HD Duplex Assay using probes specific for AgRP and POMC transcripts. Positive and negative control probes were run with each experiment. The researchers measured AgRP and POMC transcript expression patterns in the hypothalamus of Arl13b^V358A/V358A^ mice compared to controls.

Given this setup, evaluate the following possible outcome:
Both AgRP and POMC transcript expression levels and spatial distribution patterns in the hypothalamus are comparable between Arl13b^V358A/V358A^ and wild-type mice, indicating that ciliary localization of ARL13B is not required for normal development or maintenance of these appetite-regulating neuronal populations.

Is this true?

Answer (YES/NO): YES